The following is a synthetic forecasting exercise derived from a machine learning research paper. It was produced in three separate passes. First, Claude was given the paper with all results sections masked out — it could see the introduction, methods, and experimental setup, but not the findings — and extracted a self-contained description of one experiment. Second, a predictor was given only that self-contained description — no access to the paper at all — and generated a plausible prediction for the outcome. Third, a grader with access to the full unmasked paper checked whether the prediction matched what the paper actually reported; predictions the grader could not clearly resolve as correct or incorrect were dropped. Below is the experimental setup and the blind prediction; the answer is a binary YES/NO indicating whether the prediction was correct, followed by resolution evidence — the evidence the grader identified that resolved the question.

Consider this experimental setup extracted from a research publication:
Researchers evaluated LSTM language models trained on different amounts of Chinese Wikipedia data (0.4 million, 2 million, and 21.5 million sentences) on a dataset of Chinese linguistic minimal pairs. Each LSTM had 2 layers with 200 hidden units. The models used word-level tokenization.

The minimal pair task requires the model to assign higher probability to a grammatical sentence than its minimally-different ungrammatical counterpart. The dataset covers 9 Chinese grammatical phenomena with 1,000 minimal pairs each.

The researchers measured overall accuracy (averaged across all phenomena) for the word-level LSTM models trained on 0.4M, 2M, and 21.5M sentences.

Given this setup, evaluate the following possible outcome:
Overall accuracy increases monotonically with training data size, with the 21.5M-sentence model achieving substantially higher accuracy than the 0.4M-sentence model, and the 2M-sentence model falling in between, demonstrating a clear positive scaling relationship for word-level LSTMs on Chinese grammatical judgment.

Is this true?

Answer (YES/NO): NO